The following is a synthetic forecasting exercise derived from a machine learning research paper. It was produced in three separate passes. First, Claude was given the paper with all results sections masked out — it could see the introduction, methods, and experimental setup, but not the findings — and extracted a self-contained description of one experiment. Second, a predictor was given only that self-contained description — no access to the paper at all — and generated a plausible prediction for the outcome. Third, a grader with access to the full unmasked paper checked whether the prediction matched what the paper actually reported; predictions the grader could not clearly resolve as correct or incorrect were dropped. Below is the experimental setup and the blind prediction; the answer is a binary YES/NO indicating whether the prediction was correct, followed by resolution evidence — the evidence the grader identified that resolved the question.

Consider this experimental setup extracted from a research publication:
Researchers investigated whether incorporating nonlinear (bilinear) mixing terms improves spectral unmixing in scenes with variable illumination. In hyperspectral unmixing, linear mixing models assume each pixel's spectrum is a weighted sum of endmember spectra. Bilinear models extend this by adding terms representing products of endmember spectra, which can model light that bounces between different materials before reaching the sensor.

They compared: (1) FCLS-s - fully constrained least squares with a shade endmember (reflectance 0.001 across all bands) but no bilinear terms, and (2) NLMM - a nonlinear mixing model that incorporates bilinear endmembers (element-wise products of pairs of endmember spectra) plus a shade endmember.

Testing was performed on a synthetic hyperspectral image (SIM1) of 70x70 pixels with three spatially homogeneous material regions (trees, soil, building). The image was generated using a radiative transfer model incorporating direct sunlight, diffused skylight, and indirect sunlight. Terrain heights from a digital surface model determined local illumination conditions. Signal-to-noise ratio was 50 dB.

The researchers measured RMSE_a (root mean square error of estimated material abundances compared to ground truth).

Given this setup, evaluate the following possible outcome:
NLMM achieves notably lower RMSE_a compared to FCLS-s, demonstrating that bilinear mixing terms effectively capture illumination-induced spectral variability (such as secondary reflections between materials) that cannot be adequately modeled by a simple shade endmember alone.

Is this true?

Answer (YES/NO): NO